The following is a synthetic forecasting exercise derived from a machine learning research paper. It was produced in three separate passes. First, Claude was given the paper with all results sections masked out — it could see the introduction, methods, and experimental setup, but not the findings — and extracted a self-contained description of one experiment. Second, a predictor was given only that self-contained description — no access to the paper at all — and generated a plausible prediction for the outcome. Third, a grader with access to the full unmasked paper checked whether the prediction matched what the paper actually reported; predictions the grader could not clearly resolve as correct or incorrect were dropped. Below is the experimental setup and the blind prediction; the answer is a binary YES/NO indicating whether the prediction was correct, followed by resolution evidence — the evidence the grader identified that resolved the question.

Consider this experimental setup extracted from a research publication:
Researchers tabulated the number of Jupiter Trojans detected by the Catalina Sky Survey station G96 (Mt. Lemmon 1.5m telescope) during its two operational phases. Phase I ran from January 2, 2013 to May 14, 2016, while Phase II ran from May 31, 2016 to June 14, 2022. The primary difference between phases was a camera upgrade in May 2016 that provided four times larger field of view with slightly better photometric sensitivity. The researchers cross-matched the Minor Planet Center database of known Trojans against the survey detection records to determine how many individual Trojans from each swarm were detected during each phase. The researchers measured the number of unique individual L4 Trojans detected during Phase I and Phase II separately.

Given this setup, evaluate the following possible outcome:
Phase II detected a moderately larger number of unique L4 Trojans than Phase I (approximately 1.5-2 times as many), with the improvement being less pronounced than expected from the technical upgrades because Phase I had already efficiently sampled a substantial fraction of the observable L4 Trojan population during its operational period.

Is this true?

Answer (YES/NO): NO